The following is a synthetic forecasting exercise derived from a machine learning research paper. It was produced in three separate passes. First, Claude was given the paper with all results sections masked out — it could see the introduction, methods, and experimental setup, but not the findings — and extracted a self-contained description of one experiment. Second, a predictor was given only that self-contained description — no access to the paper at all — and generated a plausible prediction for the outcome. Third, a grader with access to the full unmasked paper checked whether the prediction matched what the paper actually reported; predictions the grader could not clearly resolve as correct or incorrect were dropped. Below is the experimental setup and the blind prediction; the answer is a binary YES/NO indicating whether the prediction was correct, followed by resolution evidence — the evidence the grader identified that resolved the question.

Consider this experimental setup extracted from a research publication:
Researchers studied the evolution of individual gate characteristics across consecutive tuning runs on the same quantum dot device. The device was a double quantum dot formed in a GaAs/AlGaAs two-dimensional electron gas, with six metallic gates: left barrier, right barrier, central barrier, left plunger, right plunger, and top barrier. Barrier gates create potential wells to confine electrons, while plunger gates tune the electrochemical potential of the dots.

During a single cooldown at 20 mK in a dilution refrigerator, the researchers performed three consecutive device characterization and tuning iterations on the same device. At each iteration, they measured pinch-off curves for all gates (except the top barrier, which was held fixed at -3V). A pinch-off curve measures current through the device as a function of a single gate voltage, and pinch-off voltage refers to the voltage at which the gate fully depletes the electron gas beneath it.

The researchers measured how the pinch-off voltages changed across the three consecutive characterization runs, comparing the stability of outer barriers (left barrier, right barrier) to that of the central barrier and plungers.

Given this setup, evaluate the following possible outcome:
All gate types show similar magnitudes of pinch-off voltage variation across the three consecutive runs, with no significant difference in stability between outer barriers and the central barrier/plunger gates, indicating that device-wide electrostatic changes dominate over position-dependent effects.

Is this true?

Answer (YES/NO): NO